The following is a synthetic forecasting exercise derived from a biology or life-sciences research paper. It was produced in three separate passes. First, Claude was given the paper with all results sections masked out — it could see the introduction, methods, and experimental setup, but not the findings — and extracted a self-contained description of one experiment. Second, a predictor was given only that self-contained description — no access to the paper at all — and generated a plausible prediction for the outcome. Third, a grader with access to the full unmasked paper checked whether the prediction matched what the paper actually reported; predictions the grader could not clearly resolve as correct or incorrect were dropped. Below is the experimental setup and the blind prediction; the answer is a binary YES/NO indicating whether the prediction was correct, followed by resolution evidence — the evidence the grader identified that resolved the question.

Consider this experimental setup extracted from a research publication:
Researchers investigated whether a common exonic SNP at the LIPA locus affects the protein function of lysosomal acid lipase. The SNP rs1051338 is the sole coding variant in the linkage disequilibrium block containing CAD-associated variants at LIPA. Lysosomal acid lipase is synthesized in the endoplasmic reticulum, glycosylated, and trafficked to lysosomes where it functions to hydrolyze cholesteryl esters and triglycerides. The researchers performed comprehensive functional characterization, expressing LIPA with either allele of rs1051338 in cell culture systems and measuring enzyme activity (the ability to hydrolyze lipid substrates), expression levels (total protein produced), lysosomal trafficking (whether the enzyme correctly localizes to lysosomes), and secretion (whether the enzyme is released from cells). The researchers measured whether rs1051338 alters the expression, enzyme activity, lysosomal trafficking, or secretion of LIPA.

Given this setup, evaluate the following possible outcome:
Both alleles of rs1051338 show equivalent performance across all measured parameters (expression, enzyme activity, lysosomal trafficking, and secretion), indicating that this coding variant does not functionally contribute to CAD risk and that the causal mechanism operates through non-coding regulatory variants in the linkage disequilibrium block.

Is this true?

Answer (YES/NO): YES